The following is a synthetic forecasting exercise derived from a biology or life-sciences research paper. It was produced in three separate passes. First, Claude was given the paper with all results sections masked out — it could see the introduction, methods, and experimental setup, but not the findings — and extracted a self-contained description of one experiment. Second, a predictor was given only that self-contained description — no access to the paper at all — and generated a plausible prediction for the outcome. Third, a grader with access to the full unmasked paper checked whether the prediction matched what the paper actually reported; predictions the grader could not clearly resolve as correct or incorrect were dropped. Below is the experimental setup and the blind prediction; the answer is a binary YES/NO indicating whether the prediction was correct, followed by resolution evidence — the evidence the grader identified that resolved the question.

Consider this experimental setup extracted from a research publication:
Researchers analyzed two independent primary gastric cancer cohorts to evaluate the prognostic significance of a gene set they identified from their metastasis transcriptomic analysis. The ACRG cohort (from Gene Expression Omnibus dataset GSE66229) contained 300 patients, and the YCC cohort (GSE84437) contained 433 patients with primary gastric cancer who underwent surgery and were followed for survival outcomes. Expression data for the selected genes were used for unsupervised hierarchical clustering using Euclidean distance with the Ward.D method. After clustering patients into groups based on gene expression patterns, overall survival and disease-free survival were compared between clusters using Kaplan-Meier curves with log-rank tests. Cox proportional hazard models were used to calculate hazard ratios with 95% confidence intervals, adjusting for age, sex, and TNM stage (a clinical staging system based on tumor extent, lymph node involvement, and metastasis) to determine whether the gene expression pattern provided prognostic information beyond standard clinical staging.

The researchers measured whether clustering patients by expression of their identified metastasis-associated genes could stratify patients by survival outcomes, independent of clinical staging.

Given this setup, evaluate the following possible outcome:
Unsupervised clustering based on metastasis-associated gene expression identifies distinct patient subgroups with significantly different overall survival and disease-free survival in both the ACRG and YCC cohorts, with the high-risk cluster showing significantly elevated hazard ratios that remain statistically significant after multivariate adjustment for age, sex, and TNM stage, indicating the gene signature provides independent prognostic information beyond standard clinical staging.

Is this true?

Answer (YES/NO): YES